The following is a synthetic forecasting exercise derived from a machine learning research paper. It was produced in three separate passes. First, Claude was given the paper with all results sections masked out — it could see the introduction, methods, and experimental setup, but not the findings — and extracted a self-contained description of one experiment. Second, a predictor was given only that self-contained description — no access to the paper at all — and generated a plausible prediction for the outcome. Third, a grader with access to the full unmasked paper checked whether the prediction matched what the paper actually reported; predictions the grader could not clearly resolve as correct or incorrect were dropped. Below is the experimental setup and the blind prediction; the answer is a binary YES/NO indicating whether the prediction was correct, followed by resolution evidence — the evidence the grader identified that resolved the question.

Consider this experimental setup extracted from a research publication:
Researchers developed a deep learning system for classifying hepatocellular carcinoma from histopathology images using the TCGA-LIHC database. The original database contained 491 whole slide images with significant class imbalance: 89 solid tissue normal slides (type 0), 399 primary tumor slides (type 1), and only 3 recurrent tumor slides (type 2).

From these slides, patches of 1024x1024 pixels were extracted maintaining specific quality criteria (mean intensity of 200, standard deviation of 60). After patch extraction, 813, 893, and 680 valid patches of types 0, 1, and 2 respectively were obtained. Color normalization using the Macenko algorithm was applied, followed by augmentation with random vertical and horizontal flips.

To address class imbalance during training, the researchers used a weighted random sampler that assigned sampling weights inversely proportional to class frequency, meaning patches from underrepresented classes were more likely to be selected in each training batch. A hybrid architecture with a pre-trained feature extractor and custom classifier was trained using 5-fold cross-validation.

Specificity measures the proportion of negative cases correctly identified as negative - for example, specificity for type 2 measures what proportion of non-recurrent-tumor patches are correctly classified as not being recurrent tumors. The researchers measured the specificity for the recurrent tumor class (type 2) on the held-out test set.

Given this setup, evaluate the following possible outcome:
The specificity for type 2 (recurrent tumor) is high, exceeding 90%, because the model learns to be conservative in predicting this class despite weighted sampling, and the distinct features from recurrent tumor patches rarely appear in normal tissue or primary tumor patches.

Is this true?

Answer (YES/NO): YES